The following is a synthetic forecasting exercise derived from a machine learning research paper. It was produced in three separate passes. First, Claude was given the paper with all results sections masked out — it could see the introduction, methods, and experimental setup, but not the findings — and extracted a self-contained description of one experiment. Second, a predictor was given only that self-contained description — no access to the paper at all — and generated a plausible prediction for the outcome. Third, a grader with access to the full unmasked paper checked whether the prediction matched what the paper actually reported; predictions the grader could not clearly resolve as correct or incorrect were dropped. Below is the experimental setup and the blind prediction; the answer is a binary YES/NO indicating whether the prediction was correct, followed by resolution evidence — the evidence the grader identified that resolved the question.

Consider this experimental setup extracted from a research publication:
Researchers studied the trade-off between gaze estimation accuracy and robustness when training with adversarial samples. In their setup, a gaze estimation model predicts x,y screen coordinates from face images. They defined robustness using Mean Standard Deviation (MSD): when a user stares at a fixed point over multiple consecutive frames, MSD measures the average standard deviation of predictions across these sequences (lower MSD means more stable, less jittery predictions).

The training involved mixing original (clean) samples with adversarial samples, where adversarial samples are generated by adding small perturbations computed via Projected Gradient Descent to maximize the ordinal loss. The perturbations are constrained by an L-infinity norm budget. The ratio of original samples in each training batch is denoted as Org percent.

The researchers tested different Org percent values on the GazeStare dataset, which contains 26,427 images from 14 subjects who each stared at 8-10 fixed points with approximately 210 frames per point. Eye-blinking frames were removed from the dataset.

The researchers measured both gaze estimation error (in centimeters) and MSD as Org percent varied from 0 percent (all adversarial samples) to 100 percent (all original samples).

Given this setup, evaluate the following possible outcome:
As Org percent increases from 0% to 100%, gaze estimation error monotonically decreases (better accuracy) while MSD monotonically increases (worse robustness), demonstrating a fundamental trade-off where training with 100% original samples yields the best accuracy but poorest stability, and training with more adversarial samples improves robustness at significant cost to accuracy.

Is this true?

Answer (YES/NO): YES